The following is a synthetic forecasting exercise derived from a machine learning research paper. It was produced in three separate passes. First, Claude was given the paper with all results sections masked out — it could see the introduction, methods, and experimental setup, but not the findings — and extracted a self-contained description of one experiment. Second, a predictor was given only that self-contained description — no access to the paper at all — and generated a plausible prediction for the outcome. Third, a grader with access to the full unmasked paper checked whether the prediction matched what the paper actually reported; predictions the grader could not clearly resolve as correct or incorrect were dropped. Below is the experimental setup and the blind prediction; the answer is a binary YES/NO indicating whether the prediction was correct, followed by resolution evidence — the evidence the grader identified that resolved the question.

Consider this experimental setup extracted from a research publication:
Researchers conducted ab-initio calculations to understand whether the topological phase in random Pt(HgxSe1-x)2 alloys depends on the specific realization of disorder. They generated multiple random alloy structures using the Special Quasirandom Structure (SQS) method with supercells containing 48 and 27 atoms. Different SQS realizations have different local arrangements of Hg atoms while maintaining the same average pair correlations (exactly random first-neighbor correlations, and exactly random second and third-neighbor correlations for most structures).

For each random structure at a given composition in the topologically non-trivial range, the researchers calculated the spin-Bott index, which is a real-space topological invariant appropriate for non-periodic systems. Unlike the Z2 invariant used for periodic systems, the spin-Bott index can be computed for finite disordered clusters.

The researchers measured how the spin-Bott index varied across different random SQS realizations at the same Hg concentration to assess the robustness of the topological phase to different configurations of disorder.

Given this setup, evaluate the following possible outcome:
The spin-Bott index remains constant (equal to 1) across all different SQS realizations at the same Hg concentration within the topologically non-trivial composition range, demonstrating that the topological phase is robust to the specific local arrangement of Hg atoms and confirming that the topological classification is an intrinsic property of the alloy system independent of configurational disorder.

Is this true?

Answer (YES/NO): YES